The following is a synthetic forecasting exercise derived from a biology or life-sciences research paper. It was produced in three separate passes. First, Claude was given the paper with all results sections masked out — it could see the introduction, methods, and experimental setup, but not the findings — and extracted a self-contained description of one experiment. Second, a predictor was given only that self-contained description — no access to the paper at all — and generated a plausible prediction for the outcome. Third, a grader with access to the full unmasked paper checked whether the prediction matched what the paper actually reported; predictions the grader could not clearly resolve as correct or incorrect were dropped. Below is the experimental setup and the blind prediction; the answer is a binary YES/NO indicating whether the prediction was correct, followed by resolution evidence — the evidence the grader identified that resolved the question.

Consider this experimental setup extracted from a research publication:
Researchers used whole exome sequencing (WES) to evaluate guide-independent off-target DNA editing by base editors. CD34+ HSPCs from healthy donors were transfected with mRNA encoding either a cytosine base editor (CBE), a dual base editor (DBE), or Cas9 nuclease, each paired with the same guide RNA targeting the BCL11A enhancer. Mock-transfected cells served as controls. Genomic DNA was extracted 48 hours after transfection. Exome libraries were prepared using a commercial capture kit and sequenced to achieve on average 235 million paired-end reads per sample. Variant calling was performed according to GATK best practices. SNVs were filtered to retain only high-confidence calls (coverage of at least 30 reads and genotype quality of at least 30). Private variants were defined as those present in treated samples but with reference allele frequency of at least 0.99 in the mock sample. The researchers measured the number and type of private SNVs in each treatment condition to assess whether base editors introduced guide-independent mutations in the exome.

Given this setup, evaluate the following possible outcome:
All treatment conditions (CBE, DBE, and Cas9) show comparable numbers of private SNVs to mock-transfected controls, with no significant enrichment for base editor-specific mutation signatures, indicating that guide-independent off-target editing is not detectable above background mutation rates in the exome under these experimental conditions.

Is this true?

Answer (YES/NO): YES